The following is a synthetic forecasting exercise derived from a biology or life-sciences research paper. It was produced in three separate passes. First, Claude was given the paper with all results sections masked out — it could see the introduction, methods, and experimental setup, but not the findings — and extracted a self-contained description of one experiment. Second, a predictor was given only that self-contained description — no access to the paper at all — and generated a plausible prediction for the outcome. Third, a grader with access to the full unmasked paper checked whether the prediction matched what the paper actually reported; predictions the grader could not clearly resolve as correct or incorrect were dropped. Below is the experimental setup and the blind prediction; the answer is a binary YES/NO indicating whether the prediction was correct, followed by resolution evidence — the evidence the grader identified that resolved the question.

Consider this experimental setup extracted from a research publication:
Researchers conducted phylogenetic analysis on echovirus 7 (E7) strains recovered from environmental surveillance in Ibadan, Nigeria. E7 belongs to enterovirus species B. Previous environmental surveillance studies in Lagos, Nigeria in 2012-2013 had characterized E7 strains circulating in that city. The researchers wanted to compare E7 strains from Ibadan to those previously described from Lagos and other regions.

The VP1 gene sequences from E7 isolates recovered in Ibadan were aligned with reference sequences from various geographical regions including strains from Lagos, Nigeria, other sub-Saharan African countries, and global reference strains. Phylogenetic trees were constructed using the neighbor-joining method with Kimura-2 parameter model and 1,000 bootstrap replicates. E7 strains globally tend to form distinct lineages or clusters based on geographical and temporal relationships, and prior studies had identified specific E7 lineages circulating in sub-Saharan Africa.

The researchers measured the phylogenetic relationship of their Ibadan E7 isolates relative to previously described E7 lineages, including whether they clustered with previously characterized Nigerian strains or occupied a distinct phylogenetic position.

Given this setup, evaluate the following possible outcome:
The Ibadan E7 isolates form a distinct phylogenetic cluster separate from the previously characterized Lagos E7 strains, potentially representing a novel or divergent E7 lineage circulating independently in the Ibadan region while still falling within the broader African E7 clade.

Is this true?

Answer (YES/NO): NO